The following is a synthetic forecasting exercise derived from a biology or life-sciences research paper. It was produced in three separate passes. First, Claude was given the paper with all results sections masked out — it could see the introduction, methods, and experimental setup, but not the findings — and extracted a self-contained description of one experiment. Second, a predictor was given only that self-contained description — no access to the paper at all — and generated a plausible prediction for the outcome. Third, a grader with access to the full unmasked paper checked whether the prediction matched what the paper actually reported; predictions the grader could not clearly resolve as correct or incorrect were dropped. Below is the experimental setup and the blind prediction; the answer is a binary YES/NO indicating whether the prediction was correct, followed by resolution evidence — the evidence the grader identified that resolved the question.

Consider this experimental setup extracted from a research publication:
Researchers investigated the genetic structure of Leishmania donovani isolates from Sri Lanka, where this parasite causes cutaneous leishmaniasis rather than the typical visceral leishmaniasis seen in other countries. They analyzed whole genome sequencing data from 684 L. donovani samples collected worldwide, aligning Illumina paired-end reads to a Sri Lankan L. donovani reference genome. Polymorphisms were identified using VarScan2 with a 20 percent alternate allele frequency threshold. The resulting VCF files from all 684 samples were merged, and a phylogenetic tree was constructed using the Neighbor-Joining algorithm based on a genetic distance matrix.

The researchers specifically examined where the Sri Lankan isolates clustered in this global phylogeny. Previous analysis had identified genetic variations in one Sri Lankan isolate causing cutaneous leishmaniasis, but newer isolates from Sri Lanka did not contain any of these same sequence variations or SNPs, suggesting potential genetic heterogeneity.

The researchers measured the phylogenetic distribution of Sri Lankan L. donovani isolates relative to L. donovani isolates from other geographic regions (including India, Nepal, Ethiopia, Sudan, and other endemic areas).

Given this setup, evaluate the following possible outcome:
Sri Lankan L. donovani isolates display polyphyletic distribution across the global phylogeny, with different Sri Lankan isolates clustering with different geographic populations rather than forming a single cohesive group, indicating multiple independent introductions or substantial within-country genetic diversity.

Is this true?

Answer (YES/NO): YES